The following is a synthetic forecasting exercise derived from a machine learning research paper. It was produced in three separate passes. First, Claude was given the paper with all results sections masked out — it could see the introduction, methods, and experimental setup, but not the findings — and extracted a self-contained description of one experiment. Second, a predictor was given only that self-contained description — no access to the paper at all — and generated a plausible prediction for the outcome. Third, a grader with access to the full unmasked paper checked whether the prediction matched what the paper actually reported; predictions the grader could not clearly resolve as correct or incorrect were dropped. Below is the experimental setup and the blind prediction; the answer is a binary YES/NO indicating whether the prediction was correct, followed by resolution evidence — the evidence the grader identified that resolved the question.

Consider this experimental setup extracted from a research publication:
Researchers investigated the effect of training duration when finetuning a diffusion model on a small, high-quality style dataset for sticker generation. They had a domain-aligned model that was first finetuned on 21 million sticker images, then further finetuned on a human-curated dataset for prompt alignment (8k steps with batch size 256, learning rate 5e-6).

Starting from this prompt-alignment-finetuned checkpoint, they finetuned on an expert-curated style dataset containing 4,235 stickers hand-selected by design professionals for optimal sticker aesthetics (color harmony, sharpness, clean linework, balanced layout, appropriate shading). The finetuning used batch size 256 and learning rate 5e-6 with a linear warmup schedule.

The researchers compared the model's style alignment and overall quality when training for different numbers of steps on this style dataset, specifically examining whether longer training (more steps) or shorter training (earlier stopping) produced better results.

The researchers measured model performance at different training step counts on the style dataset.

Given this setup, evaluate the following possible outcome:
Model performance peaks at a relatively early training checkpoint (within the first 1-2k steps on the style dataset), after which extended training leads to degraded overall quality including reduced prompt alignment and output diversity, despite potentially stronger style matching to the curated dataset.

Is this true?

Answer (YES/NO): NO